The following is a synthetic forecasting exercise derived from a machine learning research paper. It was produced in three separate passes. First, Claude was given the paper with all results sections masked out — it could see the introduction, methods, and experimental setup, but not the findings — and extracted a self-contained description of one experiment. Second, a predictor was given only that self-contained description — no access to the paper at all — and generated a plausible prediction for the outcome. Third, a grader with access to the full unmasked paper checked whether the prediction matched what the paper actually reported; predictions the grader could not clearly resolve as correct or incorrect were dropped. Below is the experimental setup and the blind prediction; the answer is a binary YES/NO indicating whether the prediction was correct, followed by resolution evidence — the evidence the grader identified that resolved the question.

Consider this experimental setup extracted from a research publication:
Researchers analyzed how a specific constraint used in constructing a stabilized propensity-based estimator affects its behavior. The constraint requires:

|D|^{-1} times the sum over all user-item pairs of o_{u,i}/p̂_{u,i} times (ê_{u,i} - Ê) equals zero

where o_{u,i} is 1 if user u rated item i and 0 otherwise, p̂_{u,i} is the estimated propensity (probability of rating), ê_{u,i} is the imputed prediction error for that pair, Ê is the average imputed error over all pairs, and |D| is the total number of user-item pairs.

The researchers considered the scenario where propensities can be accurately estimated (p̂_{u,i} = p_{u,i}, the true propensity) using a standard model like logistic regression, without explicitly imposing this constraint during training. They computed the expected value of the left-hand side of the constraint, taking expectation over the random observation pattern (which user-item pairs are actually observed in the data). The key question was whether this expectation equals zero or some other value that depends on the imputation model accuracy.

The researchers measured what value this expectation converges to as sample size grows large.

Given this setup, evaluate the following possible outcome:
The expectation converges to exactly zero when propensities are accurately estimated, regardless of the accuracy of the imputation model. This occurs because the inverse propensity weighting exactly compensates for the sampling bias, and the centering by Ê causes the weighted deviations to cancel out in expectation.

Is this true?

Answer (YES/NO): YES